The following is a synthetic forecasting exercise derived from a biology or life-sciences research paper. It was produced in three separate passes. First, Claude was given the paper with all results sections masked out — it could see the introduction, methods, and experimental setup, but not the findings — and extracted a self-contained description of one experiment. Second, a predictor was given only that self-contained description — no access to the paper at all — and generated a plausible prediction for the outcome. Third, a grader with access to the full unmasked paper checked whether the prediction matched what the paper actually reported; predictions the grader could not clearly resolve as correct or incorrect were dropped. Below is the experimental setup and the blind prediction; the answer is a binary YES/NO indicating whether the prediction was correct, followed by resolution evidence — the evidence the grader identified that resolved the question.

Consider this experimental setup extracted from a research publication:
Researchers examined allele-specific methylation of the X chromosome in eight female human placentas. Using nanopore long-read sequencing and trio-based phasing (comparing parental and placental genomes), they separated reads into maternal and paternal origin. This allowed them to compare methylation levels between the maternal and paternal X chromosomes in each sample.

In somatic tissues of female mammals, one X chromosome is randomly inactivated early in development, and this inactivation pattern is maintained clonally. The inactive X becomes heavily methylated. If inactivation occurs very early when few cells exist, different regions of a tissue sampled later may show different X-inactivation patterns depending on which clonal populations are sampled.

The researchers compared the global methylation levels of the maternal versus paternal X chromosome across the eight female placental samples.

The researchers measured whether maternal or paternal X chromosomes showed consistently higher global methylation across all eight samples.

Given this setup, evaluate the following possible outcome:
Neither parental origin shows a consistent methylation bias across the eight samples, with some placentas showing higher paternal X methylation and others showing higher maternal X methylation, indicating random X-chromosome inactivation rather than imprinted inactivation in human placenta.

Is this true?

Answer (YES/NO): YES